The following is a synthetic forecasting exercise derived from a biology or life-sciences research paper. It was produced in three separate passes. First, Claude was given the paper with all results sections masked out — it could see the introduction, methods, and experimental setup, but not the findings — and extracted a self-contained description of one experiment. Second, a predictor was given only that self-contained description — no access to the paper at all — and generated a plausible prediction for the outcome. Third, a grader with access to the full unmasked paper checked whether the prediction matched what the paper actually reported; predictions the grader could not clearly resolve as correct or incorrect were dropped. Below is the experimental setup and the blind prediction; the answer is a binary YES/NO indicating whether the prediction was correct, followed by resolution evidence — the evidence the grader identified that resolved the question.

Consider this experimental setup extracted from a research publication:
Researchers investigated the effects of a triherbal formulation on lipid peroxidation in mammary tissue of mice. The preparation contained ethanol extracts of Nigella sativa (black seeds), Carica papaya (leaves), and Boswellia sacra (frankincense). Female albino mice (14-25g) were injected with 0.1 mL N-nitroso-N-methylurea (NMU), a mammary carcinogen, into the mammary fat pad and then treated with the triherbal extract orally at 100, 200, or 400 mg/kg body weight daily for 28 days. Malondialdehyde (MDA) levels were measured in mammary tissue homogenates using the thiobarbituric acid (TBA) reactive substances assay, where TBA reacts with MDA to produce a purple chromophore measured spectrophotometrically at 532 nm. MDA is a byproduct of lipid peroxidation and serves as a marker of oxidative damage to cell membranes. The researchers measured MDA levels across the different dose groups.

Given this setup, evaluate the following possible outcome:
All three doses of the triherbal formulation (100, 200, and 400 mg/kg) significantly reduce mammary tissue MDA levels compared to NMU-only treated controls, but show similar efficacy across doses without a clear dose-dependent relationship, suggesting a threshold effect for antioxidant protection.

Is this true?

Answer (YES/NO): NO